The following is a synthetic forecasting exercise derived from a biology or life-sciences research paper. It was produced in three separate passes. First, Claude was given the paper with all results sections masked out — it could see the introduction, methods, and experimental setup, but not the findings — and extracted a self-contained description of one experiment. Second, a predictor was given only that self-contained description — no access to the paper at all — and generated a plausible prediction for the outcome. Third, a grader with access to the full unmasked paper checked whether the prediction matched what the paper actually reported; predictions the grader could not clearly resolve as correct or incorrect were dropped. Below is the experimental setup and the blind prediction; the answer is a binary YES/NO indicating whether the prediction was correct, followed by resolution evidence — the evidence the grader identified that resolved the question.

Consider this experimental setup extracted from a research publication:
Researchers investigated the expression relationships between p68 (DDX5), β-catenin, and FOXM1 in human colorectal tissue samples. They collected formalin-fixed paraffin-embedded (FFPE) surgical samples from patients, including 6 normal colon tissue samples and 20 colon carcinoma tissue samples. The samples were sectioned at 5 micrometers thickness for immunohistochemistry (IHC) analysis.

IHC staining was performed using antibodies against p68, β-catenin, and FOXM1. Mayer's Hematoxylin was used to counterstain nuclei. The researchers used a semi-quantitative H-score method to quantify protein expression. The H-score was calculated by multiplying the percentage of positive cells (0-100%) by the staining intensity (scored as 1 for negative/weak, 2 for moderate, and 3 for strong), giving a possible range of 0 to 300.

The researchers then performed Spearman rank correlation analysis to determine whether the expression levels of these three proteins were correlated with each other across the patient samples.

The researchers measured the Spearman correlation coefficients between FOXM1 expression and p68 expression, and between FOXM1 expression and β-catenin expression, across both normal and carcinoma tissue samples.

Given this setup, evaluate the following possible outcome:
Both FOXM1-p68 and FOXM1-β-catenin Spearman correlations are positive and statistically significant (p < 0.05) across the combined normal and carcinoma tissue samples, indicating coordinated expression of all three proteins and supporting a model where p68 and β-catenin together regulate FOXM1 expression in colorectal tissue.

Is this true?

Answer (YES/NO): YES